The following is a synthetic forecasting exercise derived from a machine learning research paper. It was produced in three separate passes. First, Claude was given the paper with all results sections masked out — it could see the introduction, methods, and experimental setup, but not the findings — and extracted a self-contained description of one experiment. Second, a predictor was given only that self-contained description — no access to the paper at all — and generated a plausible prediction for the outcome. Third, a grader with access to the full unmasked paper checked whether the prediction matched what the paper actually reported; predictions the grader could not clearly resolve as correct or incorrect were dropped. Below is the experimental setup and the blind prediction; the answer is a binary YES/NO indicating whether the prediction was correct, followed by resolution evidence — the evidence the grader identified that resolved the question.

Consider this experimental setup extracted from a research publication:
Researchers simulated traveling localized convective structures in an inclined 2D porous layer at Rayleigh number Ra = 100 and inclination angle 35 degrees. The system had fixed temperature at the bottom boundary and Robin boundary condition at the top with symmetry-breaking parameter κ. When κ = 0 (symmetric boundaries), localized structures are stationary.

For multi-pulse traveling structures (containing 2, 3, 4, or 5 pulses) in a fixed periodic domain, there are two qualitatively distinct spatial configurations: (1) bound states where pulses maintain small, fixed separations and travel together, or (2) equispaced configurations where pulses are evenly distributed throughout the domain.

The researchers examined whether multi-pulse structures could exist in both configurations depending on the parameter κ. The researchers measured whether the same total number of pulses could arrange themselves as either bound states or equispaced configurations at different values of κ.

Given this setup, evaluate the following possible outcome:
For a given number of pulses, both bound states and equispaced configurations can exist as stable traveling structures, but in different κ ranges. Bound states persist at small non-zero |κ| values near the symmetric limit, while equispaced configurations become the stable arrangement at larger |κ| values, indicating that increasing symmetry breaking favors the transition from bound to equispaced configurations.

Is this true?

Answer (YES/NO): YES